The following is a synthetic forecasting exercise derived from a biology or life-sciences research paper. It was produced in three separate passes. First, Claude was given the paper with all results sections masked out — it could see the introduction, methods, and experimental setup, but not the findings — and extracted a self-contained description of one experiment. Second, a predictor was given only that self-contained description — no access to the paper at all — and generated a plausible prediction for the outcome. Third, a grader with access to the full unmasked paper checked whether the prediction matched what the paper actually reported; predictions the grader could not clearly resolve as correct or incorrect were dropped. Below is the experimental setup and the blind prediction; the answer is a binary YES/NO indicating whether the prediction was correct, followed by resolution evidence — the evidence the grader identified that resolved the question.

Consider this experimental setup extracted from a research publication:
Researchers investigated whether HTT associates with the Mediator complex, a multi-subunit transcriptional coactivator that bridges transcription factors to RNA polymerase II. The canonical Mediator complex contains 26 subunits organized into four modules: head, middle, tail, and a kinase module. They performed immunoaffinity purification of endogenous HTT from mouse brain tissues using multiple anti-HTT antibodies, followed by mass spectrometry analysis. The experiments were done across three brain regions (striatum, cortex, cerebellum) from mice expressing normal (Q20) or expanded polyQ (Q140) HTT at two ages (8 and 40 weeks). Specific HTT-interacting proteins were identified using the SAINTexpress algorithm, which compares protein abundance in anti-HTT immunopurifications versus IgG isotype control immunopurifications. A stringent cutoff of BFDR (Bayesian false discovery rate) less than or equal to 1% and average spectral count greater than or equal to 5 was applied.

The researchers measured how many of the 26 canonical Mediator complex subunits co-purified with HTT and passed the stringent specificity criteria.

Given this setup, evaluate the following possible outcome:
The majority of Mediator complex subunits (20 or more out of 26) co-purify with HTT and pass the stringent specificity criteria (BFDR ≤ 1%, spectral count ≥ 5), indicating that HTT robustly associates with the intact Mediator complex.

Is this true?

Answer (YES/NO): YES